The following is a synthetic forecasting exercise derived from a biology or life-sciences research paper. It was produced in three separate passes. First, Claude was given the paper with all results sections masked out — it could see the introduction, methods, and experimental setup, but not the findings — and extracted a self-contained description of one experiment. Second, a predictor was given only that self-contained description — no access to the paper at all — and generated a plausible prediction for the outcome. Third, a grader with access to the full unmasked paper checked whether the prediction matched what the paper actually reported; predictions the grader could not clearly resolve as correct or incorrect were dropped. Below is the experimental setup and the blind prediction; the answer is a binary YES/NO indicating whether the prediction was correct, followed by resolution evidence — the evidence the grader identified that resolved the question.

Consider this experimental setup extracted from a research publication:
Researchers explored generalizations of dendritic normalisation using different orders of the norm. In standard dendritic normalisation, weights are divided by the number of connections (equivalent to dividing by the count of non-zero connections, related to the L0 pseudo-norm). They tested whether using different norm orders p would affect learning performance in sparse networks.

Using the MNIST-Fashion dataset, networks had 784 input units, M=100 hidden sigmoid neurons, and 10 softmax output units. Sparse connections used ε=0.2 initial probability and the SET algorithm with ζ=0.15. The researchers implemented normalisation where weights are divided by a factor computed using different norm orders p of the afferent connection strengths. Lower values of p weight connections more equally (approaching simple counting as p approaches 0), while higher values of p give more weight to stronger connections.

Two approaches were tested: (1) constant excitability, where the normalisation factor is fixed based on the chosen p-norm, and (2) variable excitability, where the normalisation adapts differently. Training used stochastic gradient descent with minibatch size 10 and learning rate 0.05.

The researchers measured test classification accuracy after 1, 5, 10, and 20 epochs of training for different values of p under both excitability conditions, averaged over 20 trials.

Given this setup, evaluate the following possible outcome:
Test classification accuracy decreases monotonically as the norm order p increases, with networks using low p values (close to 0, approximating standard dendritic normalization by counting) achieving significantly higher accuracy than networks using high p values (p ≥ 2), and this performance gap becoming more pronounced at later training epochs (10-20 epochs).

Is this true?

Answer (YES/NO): NO